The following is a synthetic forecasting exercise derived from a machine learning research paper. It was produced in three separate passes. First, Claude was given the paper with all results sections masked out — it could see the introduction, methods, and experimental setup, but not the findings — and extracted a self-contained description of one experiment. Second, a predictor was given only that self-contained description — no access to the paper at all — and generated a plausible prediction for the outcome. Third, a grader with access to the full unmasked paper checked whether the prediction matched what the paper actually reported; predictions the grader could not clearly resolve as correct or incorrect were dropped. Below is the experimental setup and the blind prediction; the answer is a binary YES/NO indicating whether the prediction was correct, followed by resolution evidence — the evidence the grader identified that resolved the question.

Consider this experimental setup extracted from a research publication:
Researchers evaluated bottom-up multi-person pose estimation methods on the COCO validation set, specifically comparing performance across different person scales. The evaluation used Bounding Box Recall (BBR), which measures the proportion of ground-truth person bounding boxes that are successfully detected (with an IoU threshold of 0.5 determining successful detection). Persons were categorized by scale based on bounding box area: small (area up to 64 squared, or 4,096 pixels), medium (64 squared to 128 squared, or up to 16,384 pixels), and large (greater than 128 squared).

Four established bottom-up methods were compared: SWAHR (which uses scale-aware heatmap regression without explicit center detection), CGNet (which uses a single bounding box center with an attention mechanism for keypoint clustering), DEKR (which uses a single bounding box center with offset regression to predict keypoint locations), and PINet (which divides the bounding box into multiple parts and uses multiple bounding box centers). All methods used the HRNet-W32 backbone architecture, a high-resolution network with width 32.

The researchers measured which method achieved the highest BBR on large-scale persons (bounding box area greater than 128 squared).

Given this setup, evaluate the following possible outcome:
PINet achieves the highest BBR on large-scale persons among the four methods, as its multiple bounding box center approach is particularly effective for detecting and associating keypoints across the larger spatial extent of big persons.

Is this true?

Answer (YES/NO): NO